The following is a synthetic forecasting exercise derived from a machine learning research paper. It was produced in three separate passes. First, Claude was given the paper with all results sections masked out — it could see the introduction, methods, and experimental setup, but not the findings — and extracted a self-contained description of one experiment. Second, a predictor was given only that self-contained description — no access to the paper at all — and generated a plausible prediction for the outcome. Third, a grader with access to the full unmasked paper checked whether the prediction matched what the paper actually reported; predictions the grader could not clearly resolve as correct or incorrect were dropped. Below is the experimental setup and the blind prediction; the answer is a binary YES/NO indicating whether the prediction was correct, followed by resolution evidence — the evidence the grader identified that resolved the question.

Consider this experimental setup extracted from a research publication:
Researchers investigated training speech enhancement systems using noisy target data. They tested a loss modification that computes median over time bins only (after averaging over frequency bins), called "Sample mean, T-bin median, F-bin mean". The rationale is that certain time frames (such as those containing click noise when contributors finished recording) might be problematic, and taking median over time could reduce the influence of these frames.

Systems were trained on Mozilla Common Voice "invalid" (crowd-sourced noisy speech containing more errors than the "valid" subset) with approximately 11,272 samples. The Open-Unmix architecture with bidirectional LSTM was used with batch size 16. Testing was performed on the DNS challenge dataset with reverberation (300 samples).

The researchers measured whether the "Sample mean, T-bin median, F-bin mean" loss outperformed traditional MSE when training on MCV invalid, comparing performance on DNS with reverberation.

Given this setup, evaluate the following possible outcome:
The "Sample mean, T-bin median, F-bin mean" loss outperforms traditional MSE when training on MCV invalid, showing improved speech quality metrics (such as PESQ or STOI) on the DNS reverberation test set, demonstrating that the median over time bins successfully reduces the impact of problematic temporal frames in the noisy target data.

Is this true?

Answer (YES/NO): NO